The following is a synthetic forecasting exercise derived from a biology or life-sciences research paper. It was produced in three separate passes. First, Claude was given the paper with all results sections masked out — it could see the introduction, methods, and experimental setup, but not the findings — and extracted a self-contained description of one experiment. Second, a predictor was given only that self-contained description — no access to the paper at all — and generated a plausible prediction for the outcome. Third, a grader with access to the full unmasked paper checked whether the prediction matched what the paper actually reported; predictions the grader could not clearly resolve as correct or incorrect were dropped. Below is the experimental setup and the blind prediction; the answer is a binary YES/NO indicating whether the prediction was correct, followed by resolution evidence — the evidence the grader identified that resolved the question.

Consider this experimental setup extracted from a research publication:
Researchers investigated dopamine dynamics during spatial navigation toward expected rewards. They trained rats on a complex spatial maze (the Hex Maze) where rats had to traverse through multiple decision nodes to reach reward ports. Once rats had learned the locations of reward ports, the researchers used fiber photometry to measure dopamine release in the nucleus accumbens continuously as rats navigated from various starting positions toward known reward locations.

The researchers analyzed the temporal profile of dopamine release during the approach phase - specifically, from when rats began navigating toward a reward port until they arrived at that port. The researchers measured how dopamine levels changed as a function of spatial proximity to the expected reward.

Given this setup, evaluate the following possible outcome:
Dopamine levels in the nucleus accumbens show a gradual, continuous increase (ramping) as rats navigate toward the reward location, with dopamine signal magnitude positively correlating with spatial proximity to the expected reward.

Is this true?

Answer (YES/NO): YES